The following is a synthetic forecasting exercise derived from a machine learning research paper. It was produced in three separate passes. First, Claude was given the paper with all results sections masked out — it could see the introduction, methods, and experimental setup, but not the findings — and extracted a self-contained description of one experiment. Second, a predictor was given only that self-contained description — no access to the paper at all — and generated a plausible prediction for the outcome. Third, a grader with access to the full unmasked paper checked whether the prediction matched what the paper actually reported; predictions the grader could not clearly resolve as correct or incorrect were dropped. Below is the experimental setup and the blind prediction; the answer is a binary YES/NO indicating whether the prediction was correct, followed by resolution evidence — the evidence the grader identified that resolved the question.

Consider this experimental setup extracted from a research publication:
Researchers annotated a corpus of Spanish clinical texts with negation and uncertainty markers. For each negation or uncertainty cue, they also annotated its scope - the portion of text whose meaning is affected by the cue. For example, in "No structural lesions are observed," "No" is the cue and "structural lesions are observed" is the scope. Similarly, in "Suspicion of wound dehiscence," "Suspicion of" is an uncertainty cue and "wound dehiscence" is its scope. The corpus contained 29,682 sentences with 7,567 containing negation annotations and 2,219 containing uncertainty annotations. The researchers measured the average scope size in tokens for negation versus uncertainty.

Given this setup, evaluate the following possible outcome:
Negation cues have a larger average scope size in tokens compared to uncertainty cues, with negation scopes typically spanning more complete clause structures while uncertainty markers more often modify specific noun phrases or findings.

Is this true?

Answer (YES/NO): NO